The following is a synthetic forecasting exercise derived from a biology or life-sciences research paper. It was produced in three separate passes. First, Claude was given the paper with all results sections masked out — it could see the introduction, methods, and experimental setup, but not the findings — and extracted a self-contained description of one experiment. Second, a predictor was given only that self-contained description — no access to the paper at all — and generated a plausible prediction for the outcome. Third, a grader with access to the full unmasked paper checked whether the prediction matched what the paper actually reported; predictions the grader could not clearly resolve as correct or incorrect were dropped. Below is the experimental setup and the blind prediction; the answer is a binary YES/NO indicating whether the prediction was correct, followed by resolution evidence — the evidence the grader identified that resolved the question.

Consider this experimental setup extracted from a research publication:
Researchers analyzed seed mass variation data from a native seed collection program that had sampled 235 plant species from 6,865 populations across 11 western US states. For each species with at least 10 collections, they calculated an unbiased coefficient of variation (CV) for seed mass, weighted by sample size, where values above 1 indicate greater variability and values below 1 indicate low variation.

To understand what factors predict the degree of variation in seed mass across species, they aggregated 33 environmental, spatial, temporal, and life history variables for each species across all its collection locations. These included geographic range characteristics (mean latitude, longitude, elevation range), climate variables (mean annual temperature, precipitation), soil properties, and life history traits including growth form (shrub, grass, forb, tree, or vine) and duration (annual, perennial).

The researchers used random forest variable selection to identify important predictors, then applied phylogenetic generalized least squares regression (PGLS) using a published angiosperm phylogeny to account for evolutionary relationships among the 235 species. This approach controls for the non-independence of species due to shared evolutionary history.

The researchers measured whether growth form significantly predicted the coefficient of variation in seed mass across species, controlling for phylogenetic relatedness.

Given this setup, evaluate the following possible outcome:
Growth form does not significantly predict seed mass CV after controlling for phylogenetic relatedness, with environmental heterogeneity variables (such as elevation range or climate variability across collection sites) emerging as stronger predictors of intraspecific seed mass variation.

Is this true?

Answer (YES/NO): NO